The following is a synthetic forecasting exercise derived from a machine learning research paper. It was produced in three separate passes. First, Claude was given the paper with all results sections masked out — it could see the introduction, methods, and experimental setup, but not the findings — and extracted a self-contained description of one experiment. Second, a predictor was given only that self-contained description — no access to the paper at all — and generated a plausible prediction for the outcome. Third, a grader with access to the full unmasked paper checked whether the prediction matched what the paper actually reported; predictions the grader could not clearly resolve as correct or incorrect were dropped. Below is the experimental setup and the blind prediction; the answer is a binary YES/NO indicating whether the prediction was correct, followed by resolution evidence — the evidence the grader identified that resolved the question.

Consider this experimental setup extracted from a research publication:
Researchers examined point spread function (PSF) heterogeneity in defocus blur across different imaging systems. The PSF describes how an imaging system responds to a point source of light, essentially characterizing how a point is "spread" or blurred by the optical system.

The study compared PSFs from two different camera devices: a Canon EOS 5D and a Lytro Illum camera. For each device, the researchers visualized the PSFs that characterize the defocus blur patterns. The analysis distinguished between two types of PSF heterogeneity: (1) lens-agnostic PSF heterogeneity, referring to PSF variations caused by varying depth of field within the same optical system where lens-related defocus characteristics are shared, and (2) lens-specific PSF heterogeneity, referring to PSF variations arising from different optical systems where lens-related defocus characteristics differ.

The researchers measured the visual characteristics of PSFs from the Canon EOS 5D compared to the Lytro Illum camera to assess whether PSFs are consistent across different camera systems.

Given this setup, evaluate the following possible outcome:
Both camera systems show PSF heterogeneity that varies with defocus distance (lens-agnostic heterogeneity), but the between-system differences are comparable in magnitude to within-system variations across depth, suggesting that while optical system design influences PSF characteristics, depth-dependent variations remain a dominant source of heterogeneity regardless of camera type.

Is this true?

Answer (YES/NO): NO